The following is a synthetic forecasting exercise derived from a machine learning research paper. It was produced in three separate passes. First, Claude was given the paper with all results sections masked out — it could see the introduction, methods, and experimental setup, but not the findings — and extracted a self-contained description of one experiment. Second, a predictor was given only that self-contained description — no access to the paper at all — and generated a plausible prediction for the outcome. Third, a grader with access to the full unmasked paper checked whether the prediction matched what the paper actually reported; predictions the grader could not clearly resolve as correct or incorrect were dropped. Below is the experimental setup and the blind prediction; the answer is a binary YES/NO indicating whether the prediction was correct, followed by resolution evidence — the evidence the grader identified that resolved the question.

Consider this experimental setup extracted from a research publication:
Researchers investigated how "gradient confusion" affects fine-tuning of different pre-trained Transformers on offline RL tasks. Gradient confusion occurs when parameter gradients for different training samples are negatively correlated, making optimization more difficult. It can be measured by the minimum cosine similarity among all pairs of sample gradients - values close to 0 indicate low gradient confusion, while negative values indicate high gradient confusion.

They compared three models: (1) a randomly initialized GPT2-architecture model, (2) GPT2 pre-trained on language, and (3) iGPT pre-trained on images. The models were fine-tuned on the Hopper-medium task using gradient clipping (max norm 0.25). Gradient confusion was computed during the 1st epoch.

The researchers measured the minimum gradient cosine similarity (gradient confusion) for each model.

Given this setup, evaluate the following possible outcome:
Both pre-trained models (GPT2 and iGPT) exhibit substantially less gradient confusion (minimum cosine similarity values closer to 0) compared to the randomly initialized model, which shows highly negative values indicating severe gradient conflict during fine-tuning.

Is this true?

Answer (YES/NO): NO